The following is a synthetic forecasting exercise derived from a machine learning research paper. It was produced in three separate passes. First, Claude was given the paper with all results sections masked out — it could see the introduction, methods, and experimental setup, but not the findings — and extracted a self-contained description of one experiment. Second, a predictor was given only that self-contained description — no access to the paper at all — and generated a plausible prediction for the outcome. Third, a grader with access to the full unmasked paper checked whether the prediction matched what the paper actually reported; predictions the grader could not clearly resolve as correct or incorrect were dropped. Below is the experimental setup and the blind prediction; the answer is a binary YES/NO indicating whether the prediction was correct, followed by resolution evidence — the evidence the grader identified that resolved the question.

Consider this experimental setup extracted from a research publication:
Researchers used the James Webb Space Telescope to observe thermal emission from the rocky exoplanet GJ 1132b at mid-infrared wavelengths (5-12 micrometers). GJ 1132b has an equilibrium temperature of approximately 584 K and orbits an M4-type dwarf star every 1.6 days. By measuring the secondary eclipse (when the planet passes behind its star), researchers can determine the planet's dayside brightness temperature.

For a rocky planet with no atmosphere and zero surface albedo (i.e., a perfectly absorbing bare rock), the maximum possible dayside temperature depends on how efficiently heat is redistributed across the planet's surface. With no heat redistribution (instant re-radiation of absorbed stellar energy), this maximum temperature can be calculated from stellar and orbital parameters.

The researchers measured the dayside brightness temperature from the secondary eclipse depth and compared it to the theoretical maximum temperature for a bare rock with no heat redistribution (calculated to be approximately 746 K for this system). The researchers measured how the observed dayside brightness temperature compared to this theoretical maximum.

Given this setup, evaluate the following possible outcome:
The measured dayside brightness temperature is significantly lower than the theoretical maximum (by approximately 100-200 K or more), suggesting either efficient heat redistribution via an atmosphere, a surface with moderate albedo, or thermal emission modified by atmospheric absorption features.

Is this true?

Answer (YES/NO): NO